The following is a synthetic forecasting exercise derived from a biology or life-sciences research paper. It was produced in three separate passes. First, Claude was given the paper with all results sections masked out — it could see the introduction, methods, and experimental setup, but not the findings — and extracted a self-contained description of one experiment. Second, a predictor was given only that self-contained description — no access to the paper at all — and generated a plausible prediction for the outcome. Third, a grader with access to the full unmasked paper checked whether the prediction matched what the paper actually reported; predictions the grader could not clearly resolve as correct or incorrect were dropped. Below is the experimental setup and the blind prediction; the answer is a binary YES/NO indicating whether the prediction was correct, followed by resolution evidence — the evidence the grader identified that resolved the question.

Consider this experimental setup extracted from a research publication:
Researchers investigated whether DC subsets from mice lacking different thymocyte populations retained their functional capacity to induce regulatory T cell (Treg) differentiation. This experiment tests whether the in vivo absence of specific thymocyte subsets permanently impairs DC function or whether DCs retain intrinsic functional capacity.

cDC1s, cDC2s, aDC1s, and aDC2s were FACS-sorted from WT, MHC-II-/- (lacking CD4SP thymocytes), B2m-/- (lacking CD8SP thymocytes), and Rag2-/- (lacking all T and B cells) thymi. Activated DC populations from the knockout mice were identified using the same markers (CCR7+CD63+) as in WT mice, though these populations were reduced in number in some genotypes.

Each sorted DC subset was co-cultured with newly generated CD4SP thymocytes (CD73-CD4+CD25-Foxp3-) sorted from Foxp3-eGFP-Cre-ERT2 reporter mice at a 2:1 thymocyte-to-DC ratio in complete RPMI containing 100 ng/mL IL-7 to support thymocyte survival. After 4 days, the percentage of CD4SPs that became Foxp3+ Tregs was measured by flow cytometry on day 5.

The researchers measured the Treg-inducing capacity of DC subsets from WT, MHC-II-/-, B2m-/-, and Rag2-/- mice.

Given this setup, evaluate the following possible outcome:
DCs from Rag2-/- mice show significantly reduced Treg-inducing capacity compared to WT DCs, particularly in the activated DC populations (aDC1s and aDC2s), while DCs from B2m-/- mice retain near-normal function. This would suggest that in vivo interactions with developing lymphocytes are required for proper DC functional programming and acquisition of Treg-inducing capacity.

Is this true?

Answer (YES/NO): NO